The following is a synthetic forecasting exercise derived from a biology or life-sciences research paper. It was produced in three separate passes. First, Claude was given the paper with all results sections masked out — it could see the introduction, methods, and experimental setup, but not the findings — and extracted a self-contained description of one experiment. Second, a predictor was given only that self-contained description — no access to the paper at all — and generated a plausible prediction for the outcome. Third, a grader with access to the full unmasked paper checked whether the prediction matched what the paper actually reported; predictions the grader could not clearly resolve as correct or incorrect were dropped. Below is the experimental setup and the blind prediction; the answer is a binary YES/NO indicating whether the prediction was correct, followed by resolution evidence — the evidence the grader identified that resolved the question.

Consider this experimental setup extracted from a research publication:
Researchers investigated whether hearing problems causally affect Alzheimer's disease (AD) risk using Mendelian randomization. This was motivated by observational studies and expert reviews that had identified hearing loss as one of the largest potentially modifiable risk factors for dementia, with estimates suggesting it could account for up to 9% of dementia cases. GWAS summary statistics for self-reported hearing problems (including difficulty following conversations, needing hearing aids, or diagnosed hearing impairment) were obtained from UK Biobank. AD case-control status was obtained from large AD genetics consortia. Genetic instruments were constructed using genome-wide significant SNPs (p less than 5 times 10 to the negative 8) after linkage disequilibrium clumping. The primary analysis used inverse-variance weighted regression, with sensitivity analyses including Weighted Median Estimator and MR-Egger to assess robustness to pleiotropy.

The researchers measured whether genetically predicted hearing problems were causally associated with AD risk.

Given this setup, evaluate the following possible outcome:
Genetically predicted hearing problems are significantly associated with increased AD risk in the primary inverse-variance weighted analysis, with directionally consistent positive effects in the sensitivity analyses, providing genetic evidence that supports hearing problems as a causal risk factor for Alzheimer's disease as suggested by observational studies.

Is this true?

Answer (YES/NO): NO